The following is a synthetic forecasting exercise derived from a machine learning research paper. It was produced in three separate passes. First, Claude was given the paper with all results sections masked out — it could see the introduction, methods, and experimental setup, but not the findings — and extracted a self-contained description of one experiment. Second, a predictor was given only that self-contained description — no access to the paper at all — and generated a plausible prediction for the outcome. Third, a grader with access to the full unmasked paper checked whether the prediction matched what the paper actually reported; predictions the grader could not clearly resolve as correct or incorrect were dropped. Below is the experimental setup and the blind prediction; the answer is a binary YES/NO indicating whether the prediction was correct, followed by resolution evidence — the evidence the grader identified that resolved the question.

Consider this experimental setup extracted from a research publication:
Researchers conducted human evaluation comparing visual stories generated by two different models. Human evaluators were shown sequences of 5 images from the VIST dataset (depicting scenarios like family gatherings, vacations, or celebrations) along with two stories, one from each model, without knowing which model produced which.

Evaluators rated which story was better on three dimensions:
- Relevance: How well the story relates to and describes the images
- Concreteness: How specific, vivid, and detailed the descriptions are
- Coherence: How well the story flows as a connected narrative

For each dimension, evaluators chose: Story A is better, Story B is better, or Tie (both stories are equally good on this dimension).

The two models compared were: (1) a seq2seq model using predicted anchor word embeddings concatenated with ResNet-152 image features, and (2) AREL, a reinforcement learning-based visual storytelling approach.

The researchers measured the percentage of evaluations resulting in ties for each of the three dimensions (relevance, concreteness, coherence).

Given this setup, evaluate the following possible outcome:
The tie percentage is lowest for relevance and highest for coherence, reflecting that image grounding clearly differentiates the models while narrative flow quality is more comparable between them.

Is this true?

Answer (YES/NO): NO